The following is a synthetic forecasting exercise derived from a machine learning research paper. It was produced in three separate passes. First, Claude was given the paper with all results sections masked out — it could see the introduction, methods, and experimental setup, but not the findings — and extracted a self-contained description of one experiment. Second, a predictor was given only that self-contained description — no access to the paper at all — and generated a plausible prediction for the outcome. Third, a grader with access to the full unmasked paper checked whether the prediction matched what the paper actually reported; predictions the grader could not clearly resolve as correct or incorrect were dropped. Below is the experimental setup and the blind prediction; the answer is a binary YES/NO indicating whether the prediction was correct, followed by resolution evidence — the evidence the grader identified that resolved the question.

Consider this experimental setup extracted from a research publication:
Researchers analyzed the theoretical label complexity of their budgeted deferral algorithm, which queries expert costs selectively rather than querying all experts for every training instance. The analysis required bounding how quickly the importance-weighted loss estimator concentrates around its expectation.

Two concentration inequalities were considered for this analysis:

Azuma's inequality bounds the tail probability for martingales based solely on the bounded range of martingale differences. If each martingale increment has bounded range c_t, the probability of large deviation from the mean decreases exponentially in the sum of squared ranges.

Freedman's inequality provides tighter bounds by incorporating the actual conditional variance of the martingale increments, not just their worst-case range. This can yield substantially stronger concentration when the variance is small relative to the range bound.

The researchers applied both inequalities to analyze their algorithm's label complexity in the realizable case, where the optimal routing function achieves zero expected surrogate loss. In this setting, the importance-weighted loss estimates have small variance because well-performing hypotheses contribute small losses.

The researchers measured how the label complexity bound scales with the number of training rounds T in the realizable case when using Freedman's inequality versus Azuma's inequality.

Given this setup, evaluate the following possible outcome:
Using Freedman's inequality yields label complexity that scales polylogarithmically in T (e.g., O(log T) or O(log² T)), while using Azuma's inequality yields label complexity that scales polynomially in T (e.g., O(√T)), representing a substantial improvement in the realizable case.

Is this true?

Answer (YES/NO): YES